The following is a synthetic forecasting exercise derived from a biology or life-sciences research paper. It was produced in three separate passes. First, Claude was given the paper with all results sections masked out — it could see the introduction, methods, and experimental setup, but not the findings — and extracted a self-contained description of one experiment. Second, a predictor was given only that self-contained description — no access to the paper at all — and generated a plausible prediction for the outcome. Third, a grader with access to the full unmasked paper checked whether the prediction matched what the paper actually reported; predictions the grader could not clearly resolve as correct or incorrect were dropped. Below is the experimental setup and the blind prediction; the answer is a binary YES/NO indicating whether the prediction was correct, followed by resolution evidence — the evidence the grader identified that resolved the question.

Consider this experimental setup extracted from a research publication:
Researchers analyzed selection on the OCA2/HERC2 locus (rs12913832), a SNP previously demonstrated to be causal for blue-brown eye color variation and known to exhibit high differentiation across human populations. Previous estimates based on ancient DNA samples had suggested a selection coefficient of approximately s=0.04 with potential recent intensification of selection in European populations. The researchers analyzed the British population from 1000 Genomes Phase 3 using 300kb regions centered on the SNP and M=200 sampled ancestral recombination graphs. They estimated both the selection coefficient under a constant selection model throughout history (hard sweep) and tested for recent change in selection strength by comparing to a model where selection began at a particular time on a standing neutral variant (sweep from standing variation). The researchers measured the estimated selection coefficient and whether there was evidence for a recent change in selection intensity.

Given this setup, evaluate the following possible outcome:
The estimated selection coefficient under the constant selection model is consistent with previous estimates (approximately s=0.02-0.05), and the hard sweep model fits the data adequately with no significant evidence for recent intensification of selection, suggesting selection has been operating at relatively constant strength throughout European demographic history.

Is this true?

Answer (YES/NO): NO